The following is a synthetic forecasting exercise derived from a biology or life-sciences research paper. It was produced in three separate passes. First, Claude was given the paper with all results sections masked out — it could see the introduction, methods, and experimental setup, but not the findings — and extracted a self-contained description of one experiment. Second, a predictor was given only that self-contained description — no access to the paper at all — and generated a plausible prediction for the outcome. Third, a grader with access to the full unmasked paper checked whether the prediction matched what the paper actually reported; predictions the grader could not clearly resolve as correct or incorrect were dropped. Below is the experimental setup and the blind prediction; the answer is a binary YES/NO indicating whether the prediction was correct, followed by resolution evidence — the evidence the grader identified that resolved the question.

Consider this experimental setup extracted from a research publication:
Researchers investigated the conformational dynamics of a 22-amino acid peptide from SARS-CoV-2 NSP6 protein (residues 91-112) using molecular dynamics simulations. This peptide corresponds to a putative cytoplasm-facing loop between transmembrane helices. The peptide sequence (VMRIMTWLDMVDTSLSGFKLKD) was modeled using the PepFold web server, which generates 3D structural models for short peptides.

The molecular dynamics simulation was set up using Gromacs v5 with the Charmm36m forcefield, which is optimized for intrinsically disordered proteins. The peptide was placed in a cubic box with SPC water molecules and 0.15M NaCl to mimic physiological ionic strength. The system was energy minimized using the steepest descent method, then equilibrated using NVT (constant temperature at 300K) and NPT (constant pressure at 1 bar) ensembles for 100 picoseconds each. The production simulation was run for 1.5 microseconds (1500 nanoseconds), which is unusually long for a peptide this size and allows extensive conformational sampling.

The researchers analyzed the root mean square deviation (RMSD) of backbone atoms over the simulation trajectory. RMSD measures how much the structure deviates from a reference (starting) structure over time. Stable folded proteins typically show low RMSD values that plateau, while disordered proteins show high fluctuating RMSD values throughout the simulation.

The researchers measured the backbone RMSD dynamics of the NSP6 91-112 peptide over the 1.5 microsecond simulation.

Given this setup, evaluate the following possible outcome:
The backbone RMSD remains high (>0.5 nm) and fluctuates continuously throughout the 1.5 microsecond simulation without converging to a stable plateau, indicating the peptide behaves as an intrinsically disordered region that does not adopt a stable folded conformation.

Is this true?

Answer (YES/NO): NO